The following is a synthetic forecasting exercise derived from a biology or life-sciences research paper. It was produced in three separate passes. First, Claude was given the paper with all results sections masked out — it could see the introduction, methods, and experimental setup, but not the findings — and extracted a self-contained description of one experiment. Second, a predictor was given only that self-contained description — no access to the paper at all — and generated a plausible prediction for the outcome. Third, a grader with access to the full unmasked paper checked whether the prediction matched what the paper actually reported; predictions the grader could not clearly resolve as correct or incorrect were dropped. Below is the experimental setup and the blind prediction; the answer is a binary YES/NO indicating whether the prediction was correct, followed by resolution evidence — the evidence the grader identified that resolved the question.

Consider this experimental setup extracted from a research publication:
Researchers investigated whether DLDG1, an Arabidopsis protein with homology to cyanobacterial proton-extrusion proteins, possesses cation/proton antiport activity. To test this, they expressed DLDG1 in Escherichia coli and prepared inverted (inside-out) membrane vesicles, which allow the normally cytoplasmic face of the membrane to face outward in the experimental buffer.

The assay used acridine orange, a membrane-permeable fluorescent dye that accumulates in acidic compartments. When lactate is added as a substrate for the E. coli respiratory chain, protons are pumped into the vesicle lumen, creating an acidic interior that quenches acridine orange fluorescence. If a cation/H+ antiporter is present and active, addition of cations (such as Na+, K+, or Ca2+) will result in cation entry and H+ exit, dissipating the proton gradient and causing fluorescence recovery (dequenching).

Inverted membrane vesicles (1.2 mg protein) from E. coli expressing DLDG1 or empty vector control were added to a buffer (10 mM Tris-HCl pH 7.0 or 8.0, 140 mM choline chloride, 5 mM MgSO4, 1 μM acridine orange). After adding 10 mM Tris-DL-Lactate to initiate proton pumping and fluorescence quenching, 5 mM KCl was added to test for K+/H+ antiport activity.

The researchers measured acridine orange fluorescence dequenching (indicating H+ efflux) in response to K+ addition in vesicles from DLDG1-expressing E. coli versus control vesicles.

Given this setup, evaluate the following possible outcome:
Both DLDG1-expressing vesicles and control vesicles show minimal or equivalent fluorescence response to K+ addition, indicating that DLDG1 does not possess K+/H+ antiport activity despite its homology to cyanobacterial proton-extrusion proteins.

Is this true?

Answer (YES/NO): NO